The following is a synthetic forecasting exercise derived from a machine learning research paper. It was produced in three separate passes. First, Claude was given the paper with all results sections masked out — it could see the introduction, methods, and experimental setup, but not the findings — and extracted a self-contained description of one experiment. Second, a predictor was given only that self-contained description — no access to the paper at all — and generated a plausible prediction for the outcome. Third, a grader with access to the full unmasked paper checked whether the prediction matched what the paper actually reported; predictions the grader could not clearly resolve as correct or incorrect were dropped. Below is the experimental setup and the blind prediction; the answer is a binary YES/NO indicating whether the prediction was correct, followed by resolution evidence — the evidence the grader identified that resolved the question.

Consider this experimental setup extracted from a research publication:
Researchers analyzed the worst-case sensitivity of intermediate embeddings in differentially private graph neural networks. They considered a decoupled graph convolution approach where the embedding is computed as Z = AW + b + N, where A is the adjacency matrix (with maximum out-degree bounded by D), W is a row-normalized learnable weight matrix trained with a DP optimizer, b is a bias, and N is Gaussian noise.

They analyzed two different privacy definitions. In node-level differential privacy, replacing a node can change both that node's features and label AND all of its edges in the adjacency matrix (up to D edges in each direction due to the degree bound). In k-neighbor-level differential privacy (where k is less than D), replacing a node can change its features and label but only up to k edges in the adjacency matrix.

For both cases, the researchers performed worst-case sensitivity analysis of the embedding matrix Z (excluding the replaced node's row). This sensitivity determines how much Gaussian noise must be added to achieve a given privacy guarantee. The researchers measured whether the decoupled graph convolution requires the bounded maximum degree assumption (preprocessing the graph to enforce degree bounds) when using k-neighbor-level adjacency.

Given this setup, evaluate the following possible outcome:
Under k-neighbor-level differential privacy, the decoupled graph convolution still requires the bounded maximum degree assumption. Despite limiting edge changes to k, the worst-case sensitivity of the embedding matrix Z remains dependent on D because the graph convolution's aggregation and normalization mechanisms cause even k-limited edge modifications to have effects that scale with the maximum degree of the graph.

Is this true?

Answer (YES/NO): NO